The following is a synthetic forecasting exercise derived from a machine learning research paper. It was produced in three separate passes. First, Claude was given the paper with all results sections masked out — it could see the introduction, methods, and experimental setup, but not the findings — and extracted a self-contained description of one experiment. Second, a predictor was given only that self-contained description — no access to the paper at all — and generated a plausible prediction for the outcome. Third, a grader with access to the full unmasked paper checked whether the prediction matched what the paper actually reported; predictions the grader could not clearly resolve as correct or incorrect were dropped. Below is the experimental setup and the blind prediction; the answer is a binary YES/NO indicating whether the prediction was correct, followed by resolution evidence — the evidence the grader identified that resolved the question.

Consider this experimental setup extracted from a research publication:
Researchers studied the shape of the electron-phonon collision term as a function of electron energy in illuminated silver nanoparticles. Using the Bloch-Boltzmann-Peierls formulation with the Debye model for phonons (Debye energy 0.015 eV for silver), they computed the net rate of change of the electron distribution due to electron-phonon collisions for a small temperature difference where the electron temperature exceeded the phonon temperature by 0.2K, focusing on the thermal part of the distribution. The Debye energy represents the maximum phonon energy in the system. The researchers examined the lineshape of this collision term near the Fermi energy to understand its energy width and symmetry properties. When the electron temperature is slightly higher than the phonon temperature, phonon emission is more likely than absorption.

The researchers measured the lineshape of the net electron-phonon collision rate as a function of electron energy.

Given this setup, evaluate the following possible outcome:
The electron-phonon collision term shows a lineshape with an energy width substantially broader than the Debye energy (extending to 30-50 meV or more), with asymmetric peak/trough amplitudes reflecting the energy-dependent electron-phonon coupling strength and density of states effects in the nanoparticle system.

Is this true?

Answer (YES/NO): NO